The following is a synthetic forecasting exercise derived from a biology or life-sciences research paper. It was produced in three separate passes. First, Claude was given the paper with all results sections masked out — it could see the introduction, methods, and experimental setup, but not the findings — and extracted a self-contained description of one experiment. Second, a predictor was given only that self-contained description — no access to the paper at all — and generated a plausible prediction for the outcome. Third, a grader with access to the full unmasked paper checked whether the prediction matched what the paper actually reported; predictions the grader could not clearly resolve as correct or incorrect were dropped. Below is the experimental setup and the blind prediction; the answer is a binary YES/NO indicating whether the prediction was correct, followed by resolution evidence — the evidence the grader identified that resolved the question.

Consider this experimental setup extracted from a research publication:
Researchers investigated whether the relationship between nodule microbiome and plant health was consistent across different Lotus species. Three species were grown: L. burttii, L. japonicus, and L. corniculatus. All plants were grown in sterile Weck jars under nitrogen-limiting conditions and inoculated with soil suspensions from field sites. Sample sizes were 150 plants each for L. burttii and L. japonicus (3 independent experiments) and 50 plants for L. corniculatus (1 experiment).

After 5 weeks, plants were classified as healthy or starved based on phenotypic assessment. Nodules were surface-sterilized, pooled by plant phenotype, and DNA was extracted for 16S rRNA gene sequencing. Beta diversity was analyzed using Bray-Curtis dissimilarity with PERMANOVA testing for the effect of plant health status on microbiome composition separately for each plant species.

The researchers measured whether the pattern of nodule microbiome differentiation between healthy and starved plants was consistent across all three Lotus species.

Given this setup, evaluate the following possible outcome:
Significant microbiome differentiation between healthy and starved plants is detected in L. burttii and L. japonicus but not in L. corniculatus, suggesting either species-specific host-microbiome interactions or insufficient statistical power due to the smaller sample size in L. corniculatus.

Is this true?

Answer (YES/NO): NO